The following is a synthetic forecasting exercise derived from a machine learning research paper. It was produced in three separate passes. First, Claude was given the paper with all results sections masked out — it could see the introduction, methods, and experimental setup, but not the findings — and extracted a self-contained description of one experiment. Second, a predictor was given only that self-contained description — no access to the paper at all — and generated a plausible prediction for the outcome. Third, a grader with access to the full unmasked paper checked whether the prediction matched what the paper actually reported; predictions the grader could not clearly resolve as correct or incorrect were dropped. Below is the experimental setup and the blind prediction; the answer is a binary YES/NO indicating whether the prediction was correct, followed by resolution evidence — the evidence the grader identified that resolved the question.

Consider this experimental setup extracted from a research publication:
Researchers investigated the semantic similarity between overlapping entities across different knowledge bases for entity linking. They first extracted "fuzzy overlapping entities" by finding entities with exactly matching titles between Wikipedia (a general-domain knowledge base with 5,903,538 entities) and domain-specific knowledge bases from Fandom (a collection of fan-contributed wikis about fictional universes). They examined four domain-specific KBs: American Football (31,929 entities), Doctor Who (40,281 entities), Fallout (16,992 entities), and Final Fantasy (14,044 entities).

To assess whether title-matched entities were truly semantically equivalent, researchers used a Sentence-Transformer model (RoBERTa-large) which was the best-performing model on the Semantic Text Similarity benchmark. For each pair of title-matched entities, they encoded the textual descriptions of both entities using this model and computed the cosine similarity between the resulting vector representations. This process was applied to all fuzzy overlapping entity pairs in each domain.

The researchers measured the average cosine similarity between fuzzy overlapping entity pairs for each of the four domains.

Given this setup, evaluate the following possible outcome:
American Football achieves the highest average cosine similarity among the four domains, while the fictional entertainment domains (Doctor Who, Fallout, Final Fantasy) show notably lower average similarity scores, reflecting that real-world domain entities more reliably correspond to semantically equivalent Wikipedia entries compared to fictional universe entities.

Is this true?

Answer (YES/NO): YES